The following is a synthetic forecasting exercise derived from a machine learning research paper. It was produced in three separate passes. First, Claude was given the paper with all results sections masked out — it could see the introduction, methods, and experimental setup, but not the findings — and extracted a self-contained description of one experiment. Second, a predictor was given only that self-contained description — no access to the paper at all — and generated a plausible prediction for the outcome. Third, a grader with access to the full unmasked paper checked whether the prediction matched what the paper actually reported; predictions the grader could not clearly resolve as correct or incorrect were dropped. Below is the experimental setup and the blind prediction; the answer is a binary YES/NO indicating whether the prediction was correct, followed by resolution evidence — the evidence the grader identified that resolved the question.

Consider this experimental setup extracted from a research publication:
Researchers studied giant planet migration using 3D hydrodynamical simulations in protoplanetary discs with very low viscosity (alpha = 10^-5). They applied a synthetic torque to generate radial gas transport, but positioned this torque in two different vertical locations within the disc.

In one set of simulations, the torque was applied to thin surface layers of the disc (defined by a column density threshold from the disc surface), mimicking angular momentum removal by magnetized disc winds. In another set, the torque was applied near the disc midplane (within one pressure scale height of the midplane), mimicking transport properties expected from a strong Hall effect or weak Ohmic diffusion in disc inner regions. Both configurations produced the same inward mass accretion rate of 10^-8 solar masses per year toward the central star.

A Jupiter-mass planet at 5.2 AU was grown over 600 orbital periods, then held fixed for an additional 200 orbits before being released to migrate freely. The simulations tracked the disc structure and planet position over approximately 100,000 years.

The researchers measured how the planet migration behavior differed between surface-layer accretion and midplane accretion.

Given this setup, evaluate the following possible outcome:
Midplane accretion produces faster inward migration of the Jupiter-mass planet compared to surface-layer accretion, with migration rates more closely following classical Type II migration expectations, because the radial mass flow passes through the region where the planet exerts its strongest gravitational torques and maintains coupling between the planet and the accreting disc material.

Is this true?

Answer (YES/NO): NO